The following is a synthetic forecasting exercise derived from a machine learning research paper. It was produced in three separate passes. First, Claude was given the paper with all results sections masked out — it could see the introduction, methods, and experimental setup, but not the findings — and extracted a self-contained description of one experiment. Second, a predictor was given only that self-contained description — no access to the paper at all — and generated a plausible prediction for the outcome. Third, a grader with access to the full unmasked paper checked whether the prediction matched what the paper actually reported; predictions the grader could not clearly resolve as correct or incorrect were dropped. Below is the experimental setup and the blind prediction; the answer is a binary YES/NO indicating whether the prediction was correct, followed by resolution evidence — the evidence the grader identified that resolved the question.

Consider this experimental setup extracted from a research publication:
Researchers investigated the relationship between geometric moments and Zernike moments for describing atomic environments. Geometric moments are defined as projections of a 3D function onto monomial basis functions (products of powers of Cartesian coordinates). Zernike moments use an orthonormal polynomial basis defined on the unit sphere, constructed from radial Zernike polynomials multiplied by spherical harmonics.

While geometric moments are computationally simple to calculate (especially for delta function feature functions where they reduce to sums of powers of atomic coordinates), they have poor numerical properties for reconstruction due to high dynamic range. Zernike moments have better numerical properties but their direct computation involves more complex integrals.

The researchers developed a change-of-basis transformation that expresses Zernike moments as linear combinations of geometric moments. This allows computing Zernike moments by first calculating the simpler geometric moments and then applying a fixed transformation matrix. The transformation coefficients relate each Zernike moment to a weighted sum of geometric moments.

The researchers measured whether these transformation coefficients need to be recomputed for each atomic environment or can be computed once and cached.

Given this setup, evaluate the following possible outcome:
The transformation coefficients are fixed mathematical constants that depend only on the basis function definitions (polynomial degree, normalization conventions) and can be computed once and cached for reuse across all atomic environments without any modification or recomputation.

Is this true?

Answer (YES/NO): YES